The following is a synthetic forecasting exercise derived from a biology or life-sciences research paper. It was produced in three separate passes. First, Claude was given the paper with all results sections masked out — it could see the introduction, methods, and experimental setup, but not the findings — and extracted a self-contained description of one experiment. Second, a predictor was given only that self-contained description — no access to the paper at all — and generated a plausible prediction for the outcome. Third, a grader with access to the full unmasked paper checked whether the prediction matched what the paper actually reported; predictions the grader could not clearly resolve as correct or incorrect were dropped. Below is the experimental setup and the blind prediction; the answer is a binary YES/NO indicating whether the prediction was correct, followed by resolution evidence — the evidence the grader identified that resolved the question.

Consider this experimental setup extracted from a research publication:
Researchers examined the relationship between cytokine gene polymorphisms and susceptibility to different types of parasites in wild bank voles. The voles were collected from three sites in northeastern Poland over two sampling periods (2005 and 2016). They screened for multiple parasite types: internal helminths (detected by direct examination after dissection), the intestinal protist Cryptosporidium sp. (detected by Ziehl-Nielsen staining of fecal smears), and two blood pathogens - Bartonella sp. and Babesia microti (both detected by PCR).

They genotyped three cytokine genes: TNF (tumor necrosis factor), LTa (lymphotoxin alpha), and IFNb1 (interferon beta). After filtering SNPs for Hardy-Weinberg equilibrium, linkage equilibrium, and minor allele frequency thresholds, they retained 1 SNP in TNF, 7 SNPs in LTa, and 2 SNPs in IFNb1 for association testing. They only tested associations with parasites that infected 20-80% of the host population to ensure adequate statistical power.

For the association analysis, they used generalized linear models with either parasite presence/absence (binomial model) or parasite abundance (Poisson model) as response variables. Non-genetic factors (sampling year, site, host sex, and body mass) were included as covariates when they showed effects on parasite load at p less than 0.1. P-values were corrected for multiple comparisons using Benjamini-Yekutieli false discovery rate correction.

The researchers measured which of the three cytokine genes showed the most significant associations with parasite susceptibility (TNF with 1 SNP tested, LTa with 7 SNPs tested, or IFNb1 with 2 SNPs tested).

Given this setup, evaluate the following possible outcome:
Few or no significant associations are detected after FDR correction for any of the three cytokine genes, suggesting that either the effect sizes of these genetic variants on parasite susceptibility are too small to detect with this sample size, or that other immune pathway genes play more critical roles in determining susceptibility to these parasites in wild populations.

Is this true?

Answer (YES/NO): NO